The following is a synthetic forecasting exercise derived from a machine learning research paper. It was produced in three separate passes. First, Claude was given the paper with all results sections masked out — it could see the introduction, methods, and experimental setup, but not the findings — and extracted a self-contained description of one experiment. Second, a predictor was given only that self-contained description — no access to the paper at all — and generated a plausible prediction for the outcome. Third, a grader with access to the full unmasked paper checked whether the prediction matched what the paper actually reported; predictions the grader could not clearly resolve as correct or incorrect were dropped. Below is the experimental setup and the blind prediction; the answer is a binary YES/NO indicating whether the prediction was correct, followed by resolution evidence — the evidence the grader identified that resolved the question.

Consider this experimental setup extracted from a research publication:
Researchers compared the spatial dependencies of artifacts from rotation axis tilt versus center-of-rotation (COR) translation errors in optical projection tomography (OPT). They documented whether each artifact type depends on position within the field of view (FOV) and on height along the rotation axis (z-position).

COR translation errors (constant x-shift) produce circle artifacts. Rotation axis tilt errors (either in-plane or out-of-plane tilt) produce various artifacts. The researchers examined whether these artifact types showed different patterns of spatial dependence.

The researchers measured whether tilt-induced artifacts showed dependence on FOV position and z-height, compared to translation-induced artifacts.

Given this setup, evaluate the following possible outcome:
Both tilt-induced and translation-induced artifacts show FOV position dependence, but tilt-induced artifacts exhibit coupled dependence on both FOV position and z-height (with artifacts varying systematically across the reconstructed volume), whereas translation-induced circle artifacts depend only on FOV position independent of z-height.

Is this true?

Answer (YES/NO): NO